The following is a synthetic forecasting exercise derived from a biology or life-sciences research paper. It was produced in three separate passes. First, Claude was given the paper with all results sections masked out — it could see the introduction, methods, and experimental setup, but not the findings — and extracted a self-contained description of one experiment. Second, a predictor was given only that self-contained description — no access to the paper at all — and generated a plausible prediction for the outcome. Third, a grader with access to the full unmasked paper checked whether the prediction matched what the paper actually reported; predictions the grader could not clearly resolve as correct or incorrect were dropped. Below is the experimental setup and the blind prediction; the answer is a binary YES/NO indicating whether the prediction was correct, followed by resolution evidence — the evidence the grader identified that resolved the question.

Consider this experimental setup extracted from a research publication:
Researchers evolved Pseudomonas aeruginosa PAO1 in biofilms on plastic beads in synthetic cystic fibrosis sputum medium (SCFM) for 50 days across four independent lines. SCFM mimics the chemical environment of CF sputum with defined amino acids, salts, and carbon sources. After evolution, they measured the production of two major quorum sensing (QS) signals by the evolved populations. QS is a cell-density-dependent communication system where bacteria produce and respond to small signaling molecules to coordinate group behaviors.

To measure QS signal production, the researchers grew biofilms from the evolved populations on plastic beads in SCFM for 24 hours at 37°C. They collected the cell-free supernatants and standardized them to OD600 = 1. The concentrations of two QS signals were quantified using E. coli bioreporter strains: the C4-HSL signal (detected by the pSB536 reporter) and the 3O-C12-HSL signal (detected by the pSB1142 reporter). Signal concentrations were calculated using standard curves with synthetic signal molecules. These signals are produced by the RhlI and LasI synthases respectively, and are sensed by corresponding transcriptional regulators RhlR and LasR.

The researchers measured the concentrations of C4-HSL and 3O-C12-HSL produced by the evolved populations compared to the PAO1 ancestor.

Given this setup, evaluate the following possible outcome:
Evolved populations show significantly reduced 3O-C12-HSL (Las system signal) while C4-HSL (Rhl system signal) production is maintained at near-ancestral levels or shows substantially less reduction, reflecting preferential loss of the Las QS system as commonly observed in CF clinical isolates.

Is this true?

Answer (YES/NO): YES